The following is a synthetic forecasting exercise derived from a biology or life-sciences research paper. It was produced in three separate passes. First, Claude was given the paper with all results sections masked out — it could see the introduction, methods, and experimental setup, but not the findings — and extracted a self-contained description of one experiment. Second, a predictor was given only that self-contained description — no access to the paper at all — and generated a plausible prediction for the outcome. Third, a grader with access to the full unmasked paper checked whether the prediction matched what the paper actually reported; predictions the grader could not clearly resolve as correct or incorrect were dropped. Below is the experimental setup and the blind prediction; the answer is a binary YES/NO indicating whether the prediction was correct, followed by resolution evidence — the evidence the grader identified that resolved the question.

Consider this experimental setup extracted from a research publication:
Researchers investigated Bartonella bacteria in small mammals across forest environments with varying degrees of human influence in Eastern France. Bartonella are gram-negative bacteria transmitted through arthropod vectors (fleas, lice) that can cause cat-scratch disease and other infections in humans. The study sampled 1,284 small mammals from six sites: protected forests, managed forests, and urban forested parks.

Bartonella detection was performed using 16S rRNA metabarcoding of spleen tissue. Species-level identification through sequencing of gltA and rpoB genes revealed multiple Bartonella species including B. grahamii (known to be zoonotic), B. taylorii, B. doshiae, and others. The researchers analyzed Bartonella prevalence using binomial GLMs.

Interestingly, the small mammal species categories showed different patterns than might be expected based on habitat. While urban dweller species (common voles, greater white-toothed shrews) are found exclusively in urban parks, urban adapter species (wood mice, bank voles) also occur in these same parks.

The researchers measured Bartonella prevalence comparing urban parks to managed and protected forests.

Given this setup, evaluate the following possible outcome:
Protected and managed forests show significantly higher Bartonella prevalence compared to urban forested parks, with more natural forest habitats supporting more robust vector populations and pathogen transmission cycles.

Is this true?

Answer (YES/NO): NO